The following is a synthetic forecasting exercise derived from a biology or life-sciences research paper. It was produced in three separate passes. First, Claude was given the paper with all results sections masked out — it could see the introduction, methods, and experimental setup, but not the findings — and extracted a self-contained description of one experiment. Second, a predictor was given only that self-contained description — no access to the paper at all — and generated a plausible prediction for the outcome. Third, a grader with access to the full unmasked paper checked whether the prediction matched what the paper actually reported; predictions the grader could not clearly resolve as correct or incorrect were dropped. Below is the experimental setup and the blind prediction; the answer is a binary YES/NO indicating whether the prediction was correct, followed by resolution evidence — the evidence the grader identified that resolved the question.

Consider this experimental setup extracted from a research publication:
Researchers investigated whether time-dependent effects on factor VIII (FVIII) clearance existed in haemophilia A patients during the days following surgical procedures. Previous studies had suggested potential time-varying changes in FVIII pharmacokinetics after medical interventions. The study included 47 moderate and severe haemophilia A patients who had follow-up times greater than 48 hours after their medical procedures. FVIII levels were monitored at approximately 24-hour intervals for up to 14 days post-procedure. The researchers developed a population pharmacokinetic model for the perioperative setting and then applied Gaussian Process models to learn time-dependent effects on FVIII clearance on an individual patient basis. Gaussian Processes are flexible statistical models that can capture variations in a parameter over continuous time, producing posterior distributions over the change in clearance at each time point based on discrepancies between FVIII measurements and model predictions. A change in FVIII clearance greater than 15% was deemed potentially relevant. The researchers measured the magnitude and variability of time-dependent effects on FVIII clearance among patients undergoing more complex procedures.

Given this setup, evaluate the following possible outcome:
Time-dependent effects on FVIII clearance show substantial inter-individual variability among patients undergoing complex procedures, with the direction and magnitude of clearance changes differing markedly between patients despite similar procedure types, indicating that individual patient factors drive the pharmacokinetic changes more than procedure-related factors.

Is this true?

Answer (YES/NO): NO